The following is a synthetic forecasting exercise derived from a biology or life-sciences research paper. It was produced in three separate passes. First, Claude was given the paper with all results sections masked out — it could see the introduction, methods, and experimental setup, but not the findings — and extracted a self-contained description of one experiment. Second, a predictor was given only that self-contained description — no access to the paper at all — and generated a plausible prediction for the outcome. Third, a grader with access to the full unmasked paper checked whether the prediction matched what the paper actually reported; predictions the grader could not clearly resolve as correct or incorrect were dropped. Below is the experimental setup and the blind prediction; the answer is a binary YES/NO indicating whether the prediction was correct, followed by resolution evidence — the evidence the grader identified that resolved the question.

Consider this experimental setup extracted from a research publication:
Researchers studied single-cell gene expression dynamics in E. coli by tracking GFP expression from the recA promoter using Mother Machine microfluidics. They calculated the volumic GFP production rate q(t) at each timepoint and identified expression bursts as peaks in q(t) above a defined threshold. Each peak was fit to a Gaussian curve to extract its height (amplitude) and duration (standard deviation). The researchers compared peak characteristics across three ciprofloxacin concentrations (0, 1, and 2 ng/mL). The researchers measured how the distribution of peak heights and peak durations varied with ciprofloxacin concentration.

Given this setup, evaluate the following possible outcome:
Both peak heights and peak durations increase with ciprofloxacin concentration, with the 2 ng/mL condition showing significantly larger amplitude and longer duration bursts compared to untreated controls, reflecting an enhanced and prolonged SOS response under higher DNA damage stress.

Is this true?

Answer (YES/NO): NO